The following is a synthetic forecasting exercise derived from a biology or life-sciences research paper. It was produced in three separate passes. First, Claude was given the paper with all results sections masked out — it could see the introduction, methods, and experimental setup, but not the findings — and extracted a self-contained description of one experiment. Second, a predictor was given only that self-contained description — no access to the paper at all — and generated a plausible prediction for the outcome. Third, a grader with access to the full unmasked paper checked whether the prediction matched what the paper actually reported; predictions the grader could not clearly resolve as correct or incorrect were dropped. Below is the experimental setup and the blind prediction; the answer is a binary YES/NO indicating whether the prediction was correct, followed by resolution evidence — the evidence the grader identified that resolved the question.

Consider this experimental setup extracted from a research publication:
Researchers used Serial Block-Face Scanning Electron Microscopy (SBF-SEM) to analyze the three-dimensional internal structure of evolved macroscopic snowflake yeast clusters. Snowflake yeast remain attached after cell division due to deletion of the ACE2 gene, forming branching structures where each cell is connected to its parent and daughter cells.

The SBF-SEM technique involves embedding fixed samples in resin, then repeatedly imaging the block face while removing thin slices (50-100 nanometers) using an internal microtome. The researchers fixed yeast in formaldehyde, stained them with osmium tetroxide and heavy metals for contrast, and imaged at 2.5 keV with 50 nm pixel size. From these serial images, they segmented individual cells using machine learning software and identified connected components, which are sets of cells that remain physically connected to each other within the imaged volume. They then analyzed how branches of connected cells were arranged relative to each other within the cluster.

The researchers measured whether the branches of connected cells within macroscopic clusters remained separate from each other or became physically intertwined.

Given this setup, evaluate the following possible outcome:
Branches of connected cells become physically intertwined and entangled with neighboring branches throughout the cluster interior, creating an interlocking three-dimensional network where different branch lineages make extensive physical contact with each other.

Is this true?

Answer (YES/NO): YES